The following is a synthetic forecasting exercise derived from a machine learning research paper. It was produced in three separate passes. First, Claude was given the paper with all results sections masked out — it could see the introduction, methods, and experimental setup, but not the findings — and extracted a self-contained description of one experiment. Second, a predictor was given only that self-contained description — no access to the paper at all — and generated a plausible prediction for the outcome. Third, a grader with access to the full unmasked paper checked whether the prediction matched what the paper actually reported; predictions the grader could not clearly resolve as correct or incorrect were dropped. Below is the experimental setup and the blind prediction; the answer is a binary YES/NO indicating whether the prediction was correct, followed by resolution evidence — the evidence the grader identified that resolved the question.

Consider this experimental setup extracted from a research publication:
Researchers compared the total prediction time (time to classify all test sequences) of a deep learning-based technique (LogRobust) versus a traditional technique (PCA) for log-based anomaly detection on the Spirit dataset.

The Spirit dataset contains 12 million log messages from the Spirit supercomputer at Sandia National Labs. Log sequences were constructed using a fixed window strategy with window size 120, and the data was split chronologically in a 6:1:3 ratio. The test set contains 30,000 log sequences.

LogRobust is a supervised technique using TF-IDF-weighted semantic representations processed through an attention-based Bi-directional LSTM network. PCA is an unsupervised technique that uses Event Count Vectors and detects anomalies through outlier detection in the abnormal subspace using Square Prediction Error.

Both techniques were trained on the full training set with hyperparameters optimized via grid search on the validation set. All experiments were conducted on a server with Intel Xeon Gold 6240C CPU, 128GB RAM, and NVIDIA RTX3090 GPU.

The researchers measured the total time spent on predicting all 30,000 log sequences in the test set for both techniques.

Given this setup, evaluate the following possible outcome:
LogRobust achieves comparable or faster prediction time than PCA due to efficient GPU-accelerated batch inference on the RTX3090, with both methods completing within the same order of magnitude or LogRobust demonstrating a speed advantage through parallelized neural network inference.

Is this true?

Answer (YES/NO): NO